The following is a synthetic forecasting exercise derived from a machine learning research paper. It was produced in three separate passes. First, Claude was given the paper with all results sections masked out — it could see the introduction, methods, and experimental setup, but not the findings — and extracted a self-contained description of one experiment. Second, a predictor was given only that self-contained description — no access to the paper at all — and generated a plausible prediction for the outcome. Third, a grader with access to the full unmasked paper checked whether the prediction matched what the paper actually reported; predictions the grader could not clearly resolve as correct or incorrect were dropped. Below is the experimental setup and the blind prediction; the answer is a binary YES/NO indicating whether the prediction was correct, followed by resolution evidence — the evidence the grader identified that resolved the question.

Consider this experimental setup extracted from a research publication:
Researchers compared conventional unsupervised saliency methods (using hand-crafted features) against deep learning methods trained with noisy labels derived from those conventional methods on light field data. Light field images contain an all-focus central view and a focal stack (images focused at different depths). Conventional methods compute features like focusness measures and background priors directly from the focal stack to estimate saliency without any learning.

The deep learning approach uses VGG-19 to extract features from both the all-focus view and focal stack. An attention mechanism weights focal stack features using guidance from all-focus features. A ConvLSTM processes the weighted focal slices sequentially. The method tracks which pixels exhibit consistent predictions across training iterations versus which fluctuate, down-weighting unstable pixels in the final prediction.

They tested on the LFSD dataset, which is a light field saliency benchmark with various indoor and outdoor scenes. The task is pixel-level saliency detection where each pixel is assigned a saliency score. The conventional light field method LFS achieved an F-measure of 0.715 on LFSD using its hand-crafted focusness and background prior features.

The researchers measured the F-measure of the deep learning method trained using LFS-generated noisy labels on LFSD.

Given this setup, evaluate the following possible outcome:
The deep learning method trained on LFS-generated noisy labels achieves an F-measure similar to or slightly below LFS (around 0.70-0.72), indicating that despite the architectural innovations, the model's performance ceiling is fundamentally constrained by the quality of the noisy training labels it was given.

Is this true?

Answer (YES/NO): NO